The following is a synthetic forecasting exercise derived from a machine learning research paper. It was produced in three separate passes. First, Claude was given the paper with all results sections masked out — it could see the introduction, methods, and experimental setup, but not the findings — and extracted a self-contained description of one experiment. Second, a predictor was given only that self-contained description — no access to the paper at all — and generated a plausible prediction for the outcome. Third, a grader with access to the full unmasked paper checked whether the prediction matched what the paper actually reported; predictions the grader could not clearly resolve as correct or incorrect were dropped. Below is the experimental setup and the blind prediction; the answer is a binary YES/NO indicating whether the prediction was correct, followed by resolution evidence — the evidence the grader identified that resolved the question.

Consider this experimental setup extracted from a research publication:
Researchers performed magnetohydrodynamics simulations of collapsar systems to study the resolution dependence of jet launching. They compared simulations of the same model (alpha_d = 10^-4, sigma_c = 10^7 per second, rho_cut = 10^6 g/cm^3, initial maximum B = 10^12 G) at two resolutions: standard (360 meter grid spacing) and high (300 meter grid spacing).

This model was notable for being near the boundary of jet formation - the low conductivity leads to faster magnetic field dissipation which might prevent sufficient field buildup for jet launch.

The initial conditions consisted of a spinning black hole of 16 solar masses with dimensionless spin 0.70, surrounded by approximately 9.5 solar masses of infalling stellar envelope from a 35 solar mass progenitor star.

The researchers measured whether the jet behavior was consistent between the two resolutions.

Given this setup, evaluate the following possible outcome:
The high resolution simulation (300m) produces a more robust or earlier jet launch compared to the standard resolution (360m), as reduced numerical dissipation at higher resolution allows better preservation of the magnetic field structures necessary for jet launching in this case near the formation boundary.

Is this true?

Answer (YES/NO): NO